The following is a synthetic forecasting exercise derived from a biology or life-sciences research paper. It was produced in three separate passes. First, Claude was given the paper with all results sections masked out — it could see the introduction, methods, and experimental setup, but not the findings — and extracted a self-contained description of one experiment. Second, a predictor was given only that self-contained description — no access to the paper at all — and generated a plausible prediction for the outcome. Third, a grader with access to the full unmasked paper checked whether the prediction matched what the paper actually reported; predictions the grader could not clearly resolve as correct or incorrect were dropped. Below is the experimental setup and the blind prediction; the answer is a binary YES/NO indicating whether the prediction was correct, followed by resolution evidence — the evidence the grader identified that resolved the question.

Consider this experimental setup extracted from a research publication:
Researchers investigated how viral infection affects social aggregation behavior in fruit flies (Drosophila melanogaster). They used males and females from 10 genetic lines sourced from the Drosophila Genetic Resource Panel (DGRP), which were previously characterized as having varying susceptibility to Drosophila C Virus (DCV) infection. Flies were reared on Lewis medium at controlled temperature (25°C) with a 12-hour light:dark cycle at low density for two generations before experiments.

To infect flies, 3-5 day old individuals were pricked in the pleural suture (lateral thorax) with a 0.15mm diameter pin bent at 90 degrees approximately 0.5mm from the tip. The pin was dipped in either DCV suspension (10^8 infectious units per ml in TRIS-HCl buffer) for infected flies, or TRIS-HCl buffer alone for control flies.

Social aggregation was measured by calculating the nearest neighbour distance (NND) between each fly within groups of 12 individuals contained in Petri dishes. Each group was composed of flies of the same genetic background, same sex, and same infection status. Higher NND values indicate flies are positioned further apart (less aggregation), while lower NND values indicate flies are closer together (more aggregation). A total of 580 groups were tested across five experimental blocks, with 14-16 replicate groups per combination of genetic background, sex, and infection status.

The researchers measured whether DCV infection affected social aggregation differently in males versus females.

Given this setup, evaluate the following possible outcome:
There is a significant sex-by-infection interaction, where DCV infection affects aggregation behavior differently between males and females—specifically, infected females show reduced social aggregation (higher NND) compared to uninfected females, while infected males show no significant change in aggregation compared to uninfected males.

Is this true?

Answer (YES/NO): NO